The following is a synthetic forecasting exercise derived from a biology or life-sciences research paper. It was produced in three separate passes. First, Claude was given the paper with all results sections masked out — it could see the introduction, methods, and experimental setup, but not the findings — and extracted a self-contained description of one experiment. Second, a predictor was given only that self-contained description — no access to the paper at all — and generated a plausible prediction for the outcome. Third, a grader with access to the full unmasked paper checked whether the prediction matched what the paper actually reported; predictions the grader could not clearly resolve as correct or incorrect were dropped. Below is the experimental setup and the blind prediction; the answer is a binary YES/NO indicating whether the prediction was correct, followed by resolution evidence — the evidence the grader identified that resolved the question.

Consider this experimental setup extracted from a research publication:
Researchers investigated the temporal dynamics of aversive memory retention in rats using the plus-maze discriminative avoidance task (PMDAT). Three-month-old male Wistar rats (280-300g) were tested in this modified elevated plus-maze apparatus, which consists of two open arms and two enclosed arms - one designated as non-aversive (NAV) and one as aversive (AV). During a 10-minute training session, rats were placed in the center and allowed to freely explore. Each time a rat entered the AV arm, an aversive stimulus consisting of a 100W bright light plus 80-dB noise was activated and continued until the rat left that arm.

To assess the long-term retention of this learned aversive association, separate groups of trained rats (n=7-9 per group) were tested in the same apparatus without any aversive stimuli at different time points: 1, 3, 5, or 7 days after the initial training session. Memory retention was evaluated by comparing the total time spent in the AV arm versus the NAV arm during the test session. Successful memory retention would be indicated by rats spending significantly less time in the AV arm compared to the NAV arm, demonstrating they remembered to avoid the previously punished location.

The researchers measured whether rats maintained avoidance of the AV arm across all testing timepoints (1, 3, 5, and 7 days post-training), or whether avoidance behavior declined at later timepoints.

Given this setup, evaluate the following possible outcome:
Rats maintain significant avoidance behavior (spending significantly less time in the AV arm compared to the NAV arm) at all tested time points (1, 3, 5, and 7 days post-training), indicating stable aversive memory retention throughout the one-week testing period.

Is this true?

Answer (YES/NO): NO